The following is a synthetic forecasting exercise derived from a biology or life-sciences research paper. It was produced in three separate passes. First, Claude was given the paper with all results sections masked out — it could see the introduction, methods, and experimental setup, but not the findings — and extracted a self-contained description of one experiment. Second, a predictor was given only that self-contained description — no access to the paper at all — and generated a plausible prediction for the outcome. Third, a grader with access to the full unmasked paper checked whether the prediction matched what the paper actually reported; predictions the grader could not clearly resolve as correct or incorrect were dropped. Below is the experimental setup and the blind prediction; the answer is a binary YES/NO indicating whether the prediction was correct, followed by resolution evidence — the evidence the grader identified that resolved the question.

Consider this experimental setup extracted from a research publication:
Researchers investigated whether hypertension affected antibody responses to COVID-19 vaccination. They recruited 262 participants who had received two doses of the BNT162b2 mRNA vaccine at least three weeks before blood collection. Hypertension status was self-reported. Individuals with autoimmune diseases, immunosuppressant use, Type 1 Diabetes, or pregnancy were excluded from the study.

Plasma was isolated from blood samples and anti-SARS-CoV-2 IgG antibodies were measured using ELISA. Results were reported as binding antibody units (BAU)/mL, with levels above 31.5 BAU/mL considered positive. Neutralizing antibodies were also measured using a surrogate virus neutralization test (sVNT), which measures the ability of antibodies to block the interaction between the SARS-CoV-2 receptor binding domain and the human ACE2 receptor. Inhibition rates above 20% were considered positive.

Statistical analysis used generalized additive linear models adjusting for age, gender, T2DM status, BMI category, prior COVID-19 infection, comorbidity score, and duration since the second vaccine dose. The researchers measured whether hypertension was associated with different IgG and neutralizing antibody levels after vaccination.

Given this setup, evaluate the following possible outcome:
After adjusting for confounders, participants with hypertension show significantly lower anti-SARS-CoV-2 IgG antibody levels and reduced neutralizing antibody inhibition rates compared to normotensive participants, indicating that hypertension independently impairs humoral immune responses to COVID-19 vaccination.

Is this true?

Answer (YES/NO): NO